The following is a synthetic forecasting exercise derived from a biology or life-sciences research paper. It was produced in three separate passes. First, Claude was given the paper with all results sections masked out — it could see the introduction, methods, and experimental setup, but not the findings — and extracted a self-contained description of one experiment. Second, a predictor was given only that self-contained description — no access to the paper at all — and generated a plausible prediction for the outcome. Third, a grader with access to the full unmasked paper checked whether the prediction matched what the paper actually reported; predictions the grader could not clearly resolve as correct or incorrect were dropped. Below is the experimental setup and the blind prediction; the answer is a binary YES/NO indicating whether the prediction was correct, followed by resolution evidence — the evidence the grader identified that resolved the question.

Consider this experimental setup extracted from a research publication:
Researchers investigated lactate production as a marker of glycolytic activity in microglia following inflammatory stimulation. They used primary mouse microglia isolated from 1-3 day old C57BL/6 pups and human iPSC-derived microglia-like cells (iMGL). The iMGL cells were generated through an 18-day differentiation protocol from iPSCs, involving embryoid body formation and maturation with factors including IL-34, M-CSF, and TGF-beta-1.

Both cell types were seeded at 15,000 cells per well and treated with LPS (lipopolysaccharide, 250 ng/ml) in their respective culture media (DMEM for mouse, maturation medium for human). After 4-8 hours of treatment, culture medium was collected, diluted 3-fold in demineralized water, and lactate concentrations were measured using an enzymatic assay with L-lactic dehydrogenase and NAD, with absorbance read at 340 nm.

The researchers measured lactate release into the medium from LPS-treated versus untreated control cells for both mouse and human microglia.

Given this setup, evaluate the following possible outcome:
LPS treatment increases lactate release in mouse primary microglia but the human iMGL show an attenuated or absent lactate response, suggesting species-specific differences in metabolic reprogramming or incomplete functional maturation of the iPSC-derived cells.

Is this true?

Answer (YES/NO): NO